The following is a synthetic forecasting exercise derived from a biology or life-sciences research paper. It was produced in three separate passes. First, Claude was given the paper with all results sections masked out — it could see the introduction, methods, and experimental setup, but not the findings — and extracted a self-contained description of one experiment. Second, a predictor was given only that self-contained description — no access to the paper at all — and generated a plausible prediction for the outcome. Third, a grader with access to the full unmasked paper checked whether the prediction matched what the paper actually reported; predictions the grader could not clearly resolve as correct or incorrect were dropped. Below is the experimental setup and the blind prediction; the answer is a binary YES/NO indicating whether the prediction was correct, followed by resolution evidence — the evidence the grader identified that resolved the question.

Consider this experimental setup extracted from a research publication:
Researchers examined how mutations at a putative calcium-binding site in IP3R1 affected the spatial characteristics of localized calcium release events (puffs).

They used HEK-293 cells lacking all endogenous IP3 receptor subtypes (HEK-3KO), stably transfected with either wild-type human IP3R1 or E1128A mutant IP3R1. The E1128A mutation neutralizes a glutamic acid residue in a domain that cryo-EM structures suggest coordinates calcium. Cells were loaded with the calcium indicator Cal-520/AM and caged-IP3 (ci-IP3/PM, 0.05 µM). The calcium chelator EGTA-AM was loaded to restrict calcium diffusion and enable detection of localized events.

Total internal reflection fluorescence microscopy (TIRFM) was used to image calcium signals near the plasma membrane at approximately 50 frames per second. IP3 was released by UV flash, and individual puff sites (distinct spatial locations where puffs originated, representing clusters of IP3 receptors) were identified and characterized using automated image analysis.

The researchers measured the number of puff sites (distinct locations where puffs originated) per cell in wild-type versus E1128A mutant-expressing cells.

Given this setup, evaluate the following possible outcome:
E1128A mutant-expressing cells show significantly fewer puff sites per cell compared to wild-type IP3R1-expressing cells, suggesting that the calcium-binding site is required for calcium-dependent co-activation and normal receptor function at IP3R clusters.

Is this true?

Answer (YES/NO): NO